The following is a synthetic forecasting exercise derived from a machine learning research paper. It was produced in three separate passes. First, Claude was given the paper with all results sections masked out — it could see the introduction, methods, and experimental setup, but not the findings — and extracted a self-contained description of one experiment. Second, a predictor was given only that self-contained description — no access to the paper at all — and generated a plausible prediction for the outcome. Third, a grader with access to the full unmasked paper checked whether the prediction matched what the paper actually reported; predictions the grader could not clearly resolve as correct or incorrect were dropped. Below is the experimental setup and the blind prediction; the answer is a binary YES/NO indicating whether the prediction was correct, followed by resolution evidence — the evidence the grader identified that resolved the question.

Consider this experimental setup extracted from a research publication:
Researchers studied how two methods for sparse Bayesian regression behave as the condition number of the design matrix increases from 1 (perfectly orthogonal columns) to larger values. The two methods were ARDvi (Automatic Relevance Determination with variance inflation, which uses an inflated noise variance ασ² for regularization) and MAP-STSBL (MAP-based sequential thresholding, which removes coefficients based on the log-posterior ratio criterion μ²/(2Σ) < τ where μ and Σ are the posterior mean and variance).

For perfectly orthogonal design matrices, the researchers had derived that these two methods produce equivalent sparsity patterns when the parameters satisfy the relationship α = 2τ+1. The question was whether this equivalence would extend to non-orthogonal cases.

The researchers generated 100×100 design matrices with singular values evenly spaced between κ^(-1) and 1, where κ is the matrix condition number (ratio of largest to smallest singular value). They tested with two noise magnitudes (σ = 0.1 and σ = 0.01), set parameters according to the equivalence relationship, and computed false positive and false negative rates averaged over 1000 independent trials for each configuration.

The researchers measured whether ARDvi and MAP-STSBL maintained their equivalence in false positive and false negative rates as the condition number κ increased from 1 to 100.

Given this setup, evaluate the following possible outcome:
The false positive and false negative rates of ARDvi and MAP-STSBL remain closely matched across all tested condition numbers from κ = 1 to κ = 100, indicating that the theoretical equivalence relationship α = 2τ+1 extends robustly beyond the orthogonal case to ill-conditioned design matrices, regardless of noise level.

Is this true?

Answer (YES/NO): NO